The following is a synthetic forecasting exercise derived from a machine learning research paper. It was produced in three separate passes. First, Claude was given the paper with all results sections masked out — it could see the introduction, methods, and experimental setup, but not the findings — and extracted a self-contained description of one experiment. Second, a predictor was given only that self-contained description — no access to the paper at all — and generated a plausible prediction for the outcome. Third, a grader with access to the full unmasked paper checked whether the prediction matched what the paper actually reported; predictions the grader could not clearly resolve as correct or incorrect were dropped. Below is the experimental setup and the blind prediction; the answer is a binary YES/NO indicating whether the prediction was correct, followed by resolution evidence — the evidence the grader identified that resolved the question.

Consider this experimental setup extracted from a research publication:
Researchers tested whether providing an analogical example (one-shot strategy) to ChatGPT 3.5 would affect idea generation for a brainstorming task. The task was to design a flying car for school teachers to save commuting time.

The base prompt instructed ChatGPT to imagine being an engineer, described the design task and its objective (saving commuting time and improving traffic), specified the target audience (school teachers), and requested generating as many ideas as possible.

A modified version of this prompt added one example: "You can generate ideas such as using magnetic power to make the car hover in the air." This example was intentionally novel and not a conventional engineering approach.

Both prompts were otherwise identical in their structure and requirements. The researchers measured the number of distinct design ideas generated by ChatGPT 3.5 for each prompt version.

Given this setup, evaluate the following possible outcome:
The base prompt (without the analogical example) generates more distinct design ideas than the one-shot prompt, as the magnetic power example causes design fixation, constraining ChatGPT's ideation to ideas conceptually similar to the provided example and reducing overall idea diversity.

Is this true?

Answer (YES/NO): NO